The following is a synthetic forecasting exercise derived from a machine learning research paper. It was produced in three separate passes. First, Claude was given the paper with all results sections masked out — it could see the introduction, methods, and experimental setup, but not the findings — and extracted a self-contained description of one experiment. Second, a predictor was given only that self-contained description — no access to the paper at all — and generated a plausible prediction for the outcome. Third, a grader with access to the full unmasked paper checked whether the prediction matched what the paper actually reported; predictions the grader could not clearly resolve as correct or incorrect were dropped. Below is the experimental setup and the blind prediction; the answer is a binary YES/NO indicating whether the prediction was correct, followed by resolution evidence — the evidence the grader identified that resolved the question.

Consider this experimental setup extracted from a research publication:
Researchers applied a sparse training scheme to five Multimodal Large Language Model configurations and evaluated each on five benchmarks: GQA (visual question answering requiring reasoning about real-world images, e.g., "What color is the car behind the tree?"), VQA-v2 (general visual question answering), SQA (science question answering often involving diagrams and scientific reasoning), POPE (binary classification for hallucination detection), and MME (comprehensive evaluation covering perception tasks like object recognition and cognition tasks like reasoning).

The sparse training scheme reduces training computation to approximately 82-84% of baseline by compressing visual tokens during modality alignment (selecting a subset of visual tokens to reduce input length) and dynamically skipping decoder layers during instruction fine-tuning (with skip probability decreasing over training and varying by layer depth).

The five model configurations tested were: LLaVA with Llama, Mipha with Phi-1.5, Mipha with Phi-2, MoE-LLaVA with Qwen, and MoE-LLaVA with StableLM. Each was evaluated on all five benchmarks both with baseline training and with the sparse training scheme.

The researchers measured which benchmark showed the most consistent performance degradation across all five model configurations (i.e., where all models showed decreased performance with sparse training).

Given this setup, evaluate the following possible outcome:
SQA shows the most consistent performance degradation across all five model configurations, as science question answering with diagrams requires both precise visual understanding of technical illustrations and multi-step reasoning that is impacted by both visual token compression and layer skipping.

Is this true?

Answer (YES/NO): NO